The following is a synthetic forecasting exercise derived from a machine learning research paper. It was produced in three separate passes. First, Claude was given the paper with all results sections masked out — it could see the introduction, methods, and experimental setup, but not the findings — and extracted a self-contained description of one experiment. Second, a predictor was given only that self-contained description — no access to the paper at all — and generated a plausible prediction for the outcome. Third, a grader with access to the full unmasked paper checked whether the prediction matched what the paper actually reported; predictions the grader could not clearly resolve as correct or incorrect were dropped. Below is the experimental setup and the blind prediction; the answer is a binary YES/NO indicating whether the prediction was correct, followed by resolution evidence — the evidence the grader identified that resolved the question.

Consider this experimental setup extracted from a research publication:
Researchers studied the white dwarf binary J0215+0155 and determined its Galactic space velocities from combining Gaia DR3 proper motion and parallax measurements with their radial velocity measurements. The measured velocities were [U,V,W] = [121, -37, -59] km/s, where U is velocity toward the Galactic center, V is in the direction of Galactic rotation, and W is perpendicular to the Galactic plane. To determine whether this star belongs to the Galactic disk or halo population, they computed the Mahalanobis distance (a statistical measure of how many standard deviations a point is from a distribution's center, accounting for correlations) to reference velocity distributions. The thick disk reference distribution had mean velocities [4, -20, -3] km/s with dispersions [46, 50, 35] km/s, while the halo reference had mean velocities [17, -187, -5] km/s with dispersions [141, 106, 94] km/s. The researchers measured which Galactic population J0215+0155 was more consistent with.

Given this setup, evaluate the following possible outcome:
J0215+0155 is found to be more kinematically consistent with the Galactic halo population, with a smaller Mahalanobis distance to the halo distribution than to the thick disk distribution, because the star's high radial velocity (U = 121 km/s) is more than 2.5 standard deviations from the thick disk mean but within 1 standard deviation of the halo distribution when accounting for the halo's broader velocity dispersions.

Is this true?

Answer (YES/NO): YES